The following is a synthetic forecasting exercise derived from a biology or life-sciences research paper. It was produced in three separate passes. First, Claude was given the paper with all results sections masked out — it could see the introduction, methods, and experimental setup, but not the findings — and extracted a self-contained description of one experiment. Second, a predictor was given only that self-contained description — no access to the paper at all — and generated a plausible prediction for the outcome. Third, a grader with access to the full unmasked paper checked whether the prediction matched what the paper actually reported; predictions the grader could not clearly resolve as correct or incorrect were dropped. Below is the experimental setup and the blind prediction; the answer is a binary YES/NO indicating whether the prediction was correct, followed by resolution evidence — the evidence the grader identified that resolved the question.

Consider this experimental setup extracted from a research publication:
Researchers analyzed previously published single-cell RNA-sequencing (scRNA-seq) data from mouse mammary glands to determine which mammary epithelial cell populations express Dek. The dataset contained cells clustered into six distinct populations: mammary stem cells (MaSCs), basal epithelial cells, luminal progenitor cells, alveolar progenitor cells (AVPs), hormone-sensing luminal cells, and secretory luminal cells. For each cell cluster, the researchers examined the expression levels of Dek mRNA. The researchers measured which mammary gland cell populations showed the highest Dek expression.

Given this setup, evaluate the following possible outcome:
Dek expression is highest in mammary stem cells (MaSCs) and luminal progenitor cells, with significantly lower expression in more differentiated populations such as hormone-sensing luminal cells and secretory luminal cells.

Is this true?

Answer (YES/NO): YES